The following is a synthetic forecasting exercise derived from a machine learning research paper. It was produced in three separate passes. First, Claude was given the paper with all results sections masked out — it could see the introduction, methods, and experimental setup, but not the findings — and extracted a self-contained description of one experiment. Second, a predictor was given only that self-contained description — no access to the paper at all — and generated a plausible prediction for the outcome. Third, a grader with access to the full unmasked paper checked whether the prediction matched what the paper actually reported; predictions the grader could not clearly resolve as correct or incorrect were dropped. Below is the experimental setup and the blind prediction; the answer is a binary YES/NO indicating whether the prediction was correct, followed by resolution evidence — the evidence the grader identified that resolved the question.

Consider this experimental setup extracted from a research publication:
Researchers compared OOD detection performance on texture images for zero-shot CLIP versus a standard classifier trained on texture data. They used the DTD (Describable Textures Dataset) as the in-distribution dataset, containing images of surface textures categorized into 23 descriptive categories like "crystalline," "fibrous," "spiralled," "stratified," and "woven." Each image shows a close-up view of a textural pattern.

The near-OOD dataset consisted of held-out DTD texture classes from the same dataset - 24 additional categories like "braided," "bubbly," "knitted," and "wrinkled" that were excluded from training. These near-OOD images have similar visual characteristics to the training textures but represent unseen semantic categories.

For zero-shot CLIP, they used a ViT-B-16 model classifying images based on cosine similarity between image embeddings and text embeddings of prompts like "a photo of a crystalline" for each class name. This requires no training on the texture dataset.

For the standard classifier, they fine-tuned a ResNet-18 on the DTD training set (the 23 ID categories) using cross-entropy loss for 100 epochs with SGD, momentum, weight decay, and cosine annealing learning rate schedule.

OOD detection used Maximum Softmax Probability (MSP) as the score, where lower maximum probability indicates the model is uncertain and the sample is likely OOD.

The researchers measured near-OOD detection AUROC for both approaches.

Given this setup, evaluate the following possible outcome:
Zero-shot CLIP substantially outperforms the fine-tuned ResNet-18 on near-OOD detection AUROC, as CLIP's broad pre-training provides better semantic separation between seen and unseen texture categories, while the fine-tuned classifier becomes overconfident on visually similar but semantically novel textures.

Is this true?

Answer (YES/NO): NO